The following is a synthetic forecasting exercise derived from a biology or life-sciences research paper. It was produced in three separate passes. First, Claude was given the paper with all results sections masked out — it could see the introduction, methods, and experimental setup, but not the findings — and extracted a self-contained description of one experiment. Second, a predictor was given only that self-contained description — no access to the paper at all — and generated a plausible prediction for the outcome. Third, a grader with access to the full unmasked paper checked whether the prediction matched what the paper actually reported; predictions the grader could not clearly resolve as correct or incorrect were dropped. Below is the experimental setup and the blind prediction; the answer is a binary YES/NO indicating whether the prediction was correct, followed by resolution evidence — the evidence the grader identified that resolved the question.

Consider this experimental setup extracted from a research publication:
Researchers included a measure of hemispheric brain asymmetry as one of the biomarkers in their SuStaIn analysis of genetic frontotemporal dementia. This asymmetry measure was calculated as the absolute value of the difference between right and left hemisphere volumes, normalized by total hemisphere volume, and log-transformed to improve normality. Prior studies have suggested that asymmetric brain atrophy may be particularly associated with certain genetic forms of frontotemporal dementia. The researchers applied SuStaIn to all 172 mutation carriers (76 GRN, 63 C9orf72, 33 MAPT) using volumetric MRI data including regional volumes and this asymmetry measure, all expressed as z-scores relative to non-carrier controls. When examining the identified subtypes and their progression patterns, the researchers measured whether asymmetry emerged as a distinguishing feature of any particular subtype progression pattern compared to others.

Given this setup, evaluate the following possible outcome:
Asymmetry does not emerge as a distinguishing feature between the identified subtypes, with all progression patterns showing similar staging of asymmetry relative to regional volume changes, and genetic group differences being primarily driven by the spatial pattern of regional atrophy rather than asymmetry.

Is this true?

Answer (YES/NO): NO